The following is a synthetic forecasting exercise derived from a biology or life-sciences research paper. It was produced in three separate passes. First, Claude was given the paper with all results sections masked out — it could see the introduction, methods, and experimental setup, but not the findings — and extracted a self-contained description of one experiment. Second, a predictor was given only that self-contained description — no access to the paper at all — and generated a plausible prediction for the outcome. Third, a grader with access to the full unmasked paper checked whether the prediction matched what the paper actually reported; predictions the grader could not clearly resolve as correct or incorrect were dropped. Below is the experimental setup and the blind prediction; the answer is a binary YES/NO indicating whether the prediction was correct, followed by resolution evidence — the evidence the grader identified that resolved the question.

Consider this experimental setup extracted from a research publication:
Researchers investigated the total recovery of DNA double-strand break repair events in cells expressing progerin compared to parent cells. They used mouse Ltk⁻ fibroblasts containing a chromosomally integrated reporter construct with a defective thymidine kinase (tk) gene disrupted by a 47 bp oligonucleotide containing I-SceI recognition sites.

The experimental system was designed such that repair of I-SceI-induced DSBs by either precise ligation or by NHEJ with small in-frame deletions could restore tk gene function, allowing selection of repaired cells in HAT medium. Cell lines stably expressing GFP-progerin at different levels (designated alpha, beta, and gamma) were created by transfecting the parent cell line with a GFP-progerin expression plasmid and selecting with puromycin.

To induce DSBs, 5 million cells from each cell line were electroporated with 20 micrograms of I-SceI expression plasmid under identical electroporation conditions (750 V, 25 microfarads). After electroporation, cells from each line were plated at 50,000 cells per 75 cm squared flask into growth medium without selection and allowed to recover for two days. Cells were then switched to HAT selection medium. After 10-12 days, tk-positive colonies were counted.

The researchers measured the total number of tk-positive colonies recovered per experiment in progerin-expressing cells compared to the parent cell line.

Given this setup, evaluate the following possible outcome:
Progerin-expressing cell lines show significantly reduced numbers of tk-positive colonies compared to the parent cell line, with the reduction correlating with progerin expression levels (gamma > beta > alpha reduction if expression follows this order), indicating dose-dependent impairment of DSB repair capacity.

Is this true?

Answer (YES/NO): NO